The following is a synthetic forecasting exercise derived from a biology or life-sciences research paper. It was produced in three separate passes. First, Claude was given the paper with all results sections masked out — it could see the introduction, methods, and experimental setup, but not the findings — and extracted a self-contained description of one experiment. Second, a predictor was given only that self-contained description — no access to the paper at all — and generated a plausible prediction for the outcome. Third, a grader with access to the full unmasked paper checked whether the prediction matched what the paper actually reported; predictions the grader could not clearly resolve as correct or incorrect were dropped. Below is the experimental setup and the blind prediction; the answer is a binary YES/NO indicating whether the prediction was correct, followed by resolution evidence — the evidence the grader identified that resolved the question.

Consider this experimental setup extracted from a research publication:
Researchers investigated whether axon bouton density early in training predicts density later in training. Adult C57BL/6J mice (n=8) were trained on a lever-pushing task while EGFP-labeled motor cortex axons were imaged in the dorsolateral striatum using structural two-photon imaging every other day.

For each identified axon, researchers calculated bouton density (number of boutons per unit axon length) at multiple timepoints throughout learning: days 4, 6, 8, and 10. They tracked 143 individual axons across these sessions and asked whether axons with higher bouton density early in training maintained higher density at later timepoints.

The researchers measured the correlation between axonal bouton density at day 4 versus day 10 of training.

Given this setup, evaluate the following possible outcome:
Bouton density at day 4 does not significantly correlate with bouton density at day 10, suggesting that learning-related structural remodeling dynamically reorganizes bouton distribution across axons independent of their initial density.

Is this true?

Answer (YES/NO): NO